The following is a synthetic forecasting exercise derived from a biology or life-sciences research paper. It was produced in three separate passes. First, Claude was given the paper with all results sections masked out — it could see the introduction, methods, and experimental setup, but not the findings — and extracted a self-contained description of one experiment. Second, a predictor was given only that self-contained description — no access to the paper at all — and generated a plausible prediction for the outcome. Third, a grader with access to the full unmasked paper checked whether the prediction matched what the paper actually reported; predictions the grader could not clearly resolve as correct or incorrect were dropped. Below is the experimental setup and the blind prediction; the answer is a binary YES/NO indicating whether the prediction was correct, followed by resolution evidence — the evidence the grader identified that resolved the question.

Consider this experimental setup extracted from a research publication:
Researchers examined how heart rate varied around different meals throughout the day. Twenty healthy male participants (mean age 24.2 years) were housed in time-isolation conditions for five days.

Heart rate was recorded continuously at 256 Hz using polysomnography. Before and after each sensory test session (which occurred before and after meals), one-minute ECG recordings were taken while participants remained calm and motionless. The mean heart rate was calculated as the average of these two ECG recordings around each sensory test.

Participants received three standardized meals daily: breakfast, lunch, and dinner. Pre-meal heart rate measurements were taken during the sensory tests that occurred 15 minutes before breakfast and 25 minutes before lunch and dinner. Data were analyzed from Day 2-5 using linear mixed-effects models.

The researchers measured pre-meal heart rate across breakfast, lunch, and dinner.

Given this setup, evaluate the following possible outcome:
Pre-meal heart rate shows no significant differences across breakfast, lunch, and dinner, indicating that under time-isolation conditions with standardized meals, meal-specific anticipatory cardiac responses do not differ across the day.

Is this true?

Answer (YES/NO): NO